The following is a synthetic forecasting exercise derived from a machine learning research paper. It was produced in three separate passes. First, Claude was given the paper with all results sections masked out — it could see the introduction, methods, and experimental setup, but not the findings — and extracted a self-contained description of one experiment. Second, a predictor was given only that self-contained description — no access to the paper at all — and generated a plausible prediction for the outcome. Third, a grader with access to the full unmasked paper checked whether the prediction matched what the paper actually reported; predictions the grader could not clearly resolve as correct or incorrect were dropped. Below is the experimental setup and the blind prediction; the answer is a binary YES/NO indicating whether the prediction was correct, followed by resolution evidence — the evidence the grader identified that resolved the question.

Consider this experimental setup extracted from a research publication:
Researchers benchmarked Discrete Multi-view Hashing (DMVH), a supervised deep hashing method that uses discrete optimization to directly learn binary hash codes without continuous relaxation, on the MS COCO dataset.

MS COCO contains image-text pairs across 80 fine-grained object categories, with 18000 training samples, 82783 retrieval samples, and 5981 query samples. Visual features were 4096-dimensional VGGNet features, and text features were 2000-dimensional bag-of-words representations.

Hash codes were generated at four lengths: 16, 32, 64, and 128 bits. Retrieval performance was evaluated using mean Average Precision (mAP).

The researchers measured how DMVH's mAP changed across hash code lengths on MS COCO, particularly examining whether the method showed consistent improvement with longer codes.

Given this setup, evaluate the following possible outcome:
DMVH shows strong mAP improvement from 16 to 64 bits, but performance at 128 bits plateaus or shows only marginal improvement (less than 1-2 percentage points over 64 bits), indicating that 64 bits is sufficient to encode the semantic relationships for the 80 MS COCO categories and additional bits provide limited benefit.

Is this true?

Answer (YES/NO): NO